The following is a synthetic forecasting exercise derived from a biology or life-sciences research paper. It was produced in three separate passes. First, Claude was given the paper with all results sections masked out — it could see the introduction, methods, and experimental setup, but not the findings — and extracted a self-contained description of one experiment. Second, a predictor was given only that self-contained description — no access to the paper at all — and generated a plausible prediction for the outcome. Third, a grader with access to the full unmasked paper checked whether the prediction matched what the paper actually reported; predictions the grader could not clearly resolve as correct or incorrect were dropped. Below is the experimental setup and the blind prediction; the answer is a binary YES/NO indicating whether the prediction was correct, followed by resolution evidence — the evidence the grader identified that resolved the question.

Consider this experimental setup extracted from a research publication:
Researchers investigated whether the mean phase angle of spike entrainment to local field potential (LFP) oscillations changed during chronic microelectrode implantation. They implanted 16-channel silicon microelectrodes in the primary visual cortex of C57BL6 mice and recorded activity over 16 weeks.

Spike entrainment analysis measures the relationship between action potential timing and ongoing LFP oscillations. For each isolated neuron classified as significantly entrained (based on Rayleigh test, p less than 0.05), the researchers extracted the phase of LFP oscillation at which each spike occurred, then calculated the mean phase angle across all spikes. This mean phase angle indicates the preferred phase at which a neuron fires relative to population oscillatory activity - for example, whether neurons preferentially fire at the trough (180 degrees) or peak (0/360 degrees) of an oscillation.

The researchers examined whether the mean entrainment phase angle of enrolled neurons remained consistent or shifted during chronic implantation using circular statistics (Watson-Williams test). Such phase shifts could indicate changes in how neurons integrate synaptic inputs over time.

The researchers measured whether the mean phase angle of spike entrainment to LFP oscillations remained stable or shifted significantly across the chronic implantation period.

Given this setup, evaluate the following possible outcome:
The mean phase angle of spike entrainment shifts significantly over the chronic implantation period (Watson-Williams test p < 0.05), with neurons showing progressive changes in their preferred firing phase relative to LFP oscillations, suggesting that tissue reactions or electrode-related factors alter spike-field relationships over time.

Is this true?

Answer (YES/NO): YES